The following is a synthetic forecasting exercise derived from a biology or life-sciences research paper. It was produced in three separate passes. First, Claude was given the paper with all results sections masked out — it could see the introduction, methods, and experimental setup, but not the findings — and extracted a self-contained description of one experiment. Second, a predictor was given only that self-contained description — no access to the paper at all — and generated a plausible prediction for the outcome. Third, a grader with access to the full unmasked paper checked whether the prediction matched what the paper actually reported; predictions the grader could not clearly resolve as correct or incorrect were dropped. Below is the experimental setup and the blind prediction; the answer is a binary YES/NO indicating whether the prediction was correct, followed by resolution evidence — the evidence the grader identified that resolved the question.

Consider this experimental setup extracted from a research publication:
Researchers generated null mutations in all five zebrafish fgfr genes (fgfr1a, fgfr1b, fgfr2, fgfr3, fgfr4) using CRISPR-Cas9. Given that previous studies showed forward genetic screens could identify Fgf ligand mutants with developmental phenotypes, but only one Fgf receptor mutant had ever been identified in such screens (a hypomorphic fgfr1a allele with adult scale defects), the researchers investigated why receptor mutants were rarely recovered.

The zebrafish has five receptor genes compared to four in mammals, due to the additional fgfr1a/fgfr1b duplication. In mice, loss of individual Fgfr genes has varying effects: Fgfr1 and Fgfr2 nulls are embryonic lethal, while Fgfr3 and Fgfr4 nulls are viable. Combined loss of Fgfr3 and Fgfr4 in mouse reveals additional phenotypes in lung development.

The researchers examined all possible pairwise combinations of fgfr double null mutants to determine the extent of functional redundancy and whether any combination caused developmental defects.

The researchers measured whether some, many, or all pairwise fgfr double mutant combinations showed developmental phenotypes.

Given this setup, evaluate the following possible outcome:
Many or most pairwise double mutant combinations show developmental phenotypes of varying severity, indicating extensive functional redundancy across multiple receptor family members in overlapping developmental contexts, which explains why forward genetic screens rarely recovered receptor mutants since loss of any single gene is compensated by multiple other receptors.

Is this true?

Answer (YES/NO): NO